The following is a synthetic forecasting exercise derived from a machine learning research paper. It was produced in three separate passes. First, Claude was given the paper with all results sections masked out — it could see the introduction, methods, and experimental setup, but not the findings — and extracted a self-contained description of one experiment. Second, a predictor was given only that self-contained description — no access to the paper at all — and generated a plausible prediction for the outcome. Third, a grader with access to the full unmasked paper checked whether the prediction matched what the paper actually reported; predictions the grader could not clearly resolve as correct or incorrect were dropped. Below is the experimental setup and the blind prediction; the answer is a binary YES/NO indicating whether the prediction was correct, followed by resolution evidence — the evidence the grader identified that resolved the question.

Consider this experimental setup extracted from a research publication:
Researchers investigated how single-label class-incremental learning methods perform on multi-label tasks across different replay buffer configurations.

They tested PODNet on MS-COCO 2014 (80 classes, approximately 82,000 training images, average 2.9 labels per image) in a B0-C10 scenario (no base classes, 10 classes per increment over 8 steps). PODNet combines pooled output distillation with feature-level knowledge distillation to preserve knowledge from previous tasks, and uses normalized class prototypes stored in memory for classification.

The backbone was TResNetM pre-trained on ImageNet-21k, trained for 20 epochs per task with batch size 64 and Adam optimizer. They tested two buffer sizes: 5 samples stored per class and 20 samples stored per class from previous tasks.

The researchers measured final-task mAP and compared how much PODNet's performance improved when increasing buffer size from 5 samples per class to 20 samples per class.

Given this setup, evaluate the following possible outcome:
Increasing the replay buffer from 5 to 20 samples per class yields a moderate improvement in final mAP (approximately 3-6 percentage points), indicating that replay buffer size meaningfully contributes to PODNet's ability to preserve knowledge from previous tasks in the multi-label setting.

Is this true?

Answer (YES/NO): YES